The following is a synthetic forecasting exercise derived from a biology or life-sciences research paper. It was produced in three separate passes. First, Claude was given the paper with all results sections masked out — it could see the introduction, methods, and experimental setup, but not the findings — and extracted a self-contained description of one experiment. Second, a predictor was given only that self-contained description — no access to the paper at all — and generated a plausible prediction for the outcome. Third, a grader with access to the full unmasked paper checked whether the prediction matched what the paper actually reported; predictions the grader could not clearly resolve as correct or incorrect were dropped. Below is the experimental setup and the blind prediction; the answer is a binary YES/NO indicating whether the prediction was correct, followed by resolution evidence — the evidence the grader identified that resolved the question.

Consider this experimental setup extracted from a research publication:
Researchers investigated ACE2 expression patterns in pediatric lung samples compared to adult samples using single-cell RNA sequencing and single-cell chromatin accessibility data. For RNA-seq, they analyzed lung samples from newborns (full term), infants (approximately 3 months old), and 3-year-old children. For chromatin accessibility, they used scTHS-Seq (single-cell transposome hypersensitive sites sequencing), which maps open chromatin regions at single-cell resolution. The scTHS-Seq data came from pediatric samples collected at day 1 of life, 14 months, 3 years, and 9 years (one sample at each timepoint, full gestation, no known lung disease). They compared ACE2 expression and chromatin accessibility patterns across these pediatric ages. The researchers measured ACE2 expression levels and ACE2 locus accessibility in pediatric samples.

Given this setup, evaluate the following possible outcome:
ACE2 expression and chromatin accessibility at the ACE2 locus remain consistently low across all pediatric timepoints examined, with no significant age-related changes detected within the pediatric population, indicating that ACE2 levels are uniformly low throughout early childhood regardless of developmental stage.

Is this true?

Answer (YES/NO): NO